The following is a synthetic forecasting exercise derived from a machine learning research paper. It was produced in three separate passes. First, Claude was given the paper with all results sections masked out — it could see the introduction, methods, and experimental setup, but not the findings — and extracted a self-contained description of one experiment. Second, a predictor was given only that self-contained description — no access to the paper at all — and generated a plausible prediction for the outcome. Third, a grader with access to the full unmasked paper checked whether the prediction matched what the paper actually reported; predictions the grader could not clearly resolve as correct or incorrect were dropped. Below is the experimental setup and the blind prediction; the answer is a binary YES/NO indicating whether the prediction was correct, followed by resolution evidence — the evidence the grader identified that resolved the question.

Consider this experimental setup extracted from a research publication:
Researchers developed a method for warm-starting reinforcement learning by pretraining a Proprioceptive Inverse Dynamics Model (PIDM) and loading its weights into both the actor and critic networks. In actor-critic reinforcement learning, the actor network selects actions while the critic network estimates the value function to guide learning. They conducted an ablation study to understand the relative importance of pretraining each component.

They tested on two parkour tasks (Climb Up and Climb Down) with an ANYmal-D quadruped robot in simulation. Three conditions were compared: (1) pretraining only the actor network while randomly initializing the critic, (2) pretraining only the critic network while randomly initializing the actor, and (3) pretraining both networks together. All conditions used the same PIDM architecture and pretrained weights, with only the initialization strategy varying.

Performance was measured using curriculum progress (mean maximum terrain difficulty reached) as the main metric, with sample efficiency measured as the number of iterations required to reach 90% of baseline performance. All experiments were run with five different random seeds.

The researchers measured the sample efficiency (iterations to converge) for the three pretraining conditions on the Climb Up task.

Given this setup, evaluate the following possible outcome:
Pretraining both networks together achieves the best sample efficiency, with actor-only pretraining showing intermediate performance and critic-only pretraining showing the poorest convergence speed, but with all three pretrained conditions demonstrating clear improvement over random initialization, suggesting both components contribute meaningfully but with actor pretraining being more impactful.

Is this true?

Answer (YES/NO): NO